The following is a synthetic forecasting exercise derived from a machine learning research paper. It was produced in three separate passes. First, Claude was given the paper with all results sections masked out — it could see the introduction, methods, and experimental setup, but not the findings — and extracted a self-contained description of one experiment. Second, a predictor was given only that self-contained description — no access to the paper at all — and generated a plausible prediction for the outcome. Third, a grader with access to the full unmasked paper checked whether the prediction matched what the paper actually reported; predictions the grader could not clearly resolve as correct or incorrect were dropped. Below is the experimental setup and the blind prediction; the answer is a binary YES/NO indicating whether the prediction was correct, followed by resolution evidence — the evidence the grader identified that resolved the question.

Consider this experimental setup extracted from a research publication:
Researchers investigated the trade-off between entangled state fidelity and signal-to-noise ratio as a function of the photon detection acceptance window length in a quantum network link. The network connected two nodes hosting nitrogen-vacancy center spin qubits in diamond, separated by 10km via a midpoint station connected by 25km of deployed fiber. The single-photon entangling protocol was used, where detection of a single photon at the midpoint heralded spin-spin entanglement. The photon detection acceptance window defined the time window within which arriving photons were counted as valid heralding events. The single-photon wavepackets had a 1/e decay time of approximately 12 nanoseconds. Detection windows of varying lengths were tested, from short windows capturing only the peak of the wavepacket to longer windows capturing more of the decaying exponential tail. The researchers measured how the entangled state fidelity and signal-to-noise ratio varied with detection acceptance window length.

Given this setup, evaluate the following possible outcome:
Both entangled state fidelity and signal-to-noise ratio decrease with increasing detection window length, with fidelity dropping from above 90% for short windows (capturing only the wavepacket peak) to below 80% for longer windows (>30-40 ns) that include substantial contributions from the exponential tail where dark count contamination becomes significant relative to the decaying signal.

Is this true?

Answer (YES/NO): NO